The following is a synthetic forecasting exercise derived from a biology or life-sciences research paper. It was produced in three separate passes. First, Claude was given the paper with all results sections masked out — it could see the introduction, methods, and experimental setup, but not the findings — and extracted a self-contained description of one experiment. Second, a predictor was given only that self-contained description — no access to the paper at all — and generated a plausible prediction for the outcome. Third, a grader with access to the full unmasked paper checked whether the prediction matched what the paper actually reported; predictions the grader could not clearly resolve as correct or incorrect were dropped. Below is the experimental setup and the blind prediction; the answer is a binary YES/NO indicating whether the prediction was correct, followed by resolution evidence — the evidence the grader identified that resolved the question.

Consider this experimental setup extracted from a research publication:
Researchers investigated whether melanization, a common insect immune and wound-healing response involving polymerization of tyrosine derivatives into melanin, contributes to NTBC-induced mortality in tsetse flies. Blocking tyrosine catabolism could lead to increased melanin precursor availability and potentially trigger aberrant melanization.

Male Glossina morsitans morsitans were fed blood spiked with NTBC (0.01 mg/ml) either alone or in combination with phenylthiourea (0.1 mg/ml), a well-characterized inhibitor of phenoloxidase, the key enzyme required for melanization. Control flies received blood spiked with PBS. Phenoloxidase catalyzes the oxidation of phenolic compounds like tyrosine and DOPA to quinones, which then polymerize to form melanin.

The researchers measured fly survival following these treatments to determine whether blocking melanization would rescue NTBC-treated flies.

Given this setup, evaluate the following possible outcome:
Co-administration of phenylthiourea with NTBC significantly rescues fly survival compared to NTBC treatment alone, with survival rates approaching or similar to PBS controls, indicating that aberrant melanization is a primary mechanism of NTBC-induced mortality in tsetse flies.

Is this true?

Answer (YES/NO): NO